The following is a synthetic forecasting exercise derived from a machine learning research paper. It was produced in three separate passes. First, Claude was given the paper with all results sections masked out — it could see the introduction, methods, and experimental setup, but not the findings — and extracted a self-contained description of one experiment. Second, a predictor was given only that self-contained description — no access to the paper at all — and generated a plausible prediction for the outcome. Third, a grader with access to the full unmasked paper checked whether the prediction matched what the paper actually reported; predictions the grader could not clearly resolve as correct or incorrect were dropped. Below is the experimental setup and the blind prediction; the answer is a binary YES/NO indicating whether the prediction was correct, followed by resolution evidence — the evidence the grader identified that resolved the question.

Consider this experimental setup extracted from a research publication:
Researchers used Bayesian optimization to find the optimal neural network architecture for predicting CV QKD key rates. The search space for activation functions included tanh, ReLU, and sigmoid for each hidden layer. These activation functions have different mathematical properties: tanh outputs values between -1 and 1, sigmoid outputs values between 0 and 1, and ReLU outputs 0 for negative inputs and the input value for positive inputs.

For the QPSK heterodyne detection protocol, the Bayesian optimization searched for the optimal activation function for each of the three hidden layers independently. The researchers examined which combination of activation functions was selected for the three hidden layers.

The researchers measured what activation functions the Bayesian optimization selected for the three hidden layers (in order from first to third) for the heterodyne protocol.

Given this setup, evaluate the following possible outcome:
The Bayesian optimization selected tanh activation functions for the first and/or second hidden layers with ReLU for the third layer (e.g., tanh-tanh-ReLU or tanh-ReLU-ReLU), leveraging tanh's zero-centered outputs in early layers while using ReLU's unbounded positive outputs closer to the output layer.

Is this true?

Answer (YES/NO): NO